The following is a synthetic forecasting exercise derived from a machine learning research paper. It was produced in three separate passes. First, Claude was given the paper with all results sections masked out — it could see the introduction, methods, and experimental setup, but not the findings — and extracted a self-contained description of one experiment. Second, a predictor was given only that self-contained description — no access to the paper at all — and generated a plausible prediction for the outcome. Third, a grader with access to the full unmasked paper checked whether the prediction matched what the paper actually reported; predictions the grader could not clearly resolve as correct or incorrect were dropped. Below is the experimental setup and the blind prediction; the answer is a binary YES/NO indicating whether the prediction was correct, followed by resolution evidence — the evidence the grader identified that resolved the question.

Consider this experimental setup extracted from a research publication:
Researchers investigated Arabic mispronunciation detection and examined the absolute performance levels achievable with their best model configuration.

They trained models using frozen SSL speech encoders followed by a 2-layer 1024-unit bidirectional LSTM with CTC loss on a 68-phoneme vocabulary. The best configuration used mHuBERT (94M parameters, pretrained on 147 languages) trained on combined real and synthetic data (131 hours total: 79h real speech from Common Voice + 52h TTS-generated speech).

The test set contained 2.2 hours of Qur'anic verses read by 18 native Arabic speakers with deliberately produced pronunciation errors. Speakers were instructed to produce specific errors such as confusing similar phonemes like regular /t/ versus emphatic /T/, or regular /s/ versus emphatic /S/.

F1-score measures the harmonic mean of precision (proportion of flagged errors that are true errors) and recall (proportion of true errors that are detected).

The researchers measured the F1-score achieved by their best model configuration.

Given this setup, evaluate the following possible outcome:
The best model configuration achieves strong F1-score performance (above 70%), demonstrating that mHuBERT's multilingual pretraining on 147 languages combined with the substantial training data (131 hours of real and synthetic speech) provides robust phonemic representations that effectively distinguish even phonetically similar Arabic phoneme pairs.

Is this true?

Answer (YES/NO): NO